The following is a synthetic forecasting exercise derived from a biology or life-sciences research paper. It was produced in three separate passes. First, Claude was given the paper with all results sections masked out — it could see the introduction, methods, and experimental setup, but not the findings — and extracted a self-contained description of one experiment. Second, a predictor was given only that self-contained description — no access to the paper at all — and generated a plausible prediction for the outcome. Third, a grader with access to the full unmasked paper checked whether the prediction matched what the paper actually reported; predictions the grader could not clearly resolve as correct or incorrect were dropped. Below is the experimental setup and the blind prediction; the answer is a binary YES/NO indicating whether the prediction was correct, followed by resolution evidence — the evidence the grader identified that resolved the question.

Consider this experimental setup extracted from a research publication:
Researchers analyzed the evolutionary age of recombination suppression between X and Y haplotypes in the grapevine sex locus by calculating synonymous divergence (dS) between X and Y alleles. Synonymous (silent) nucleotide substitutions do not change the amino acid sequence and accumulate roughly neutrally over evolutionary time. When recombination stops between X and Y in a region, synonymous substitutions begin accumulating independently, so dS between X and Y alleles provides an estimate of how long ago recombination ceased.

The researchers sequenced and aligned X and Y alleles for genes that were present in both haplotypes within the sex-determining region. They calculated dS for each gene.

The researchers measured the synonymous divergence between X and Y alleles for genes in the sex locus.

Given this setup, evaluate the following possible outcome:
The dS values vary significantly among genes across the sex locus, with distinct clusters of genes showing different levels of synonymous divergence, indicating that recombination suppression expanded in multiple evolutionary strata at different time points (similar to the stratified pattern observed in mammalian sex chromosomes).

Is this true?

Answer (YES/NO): NO